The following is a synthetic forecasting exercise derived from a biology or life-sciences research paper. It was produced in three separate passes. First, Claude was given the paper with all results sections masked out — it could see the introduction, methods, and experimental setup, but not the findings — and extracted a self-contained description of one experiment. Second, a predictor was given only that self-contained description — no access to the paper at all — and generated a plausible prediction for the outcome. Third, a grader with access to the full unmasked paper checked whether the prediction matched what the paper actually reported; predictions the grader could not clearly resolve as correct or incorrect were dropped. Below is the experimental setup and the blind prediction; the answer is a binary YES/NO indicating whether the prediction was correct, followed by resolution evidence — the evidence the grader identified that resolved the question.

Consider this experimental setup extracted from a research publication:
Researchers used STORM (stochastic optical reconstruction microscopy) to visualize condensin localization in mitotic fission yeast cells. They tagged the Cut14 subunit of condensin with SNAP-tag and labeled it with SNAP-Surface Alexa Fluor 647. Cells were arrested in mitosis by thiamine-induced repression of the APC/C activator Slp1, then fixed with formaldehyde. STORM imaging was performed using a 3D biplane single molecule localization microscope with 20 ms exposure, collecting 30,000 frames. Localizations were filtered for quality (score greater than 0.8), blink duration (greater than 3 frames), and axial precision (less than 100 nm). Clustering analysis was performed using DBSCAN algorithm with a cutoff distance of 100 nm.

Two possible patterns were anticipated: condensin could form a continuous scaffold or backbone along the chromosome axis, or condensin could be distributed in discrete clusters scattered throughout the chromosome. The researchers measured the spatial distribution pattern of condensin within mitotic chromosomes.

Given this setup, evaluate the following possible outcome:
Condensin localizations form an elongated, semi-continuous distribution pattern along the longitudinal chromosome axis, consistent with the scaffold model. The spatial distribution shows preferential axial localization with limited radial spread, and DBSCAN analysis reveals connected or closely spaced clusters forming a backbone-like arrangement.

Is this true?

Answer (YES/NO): NO